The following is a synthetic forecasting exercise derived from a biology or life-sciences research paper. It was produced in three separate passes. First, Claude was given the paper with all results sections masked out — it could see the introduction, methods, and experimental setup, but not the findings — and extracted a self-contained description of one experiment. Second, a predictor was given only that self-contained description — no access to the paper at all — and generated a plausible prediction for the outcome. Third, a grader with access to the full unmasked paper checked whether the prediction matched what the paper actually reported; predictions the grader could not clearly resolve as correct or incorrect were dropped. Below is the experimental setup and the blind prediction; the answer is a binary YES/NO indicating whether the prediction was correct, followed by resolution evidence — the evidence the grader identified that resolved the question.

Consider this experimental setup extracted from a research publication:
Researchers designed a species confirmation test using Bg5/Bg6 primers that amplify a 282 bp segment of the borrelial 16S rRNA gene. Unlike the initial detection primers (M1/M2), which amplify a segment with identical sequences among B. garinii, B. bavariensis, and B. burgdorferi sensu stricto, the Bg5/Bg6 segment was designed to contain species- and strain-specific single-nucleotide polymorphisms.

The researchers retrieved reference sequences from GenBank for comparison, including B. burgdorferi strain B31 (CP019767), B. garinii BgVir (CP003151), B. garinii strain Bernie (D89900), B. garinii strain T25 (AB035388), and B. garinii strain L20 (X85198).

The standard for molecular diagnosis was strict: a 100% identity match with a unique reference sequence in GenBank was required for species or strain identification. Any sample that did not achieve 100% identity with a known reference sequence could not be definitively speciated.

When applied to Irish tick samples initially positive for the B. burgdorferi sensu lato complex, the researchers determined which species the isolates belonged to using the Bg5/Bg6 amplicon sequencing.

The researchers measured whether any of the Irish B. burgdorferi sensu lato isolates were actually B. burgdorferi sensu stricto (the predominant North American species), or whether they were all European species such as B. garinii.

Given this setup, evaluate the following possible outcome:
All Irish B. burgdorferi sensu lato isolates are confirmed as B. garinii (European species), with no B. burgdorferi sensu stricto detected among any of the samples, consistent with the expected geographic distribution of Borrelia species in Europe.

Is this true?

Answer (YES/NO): NO